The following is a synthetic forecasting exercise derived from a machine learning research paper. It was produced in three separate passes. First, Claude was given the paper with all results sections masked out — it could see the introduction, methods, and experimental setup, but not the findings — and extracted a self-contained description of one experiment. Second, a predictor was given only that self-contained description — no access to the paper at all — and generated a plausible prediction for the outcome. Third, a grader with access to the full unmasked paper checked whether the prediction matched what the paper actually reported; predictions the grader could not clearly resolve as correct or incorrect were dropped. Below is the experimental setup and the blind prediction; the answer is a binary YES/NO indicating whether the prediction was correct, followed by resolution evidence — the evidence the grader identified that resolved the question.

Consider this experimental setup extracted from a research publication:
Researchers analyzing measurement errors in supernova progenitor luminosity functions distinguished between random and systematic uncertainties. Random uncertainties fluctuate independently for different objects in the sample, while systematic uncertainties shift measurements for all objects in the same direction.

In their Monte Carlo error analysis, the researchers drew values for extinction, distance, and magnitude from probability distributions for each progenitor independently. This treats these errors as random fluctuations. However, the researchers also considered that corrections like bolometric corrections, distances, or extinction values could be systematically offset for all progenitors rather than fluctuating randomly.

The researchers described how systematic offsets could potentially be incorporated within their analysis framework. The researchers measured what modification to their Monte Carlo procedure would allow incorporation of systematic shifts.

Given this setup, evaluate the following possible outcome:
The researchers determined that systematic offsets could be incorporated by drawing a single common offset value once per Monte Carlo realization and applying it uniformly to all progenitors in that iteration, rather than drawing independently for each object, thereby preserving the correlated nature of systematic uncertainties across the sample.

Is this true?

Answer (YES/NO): YES